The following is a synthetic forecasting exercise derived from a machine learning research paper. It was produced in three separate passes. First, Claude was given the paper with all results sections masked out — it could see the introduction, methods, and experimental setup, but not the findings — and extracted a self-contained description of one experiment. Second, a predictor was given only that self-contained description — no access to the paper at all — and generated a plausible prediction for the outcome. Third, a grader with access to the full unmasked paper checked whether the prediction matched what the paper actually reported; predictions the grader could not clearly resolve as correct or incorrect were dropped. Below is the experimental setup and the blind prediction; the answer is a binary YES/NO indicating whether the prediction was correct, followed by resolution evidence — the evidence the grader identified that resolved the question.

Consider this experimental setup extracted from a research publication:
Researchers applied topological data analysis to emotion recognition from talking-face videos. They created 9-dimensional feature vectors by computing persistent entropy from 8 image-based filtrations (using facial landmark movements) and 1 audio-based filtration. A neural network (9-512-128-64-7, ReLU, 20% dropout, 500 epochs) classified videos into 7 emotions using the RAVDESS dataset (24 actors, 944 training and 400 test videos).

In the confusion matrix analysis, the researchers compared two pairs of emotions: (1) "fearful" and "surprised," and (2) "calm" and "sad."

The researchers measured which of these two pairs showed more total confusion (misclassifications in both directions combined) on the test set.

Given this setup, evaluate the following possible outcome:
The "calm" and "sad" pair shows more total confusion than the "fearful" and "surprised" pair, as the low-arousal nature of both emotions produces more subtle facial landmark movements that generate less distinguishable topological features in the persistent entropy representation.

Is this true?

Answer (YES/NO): NO